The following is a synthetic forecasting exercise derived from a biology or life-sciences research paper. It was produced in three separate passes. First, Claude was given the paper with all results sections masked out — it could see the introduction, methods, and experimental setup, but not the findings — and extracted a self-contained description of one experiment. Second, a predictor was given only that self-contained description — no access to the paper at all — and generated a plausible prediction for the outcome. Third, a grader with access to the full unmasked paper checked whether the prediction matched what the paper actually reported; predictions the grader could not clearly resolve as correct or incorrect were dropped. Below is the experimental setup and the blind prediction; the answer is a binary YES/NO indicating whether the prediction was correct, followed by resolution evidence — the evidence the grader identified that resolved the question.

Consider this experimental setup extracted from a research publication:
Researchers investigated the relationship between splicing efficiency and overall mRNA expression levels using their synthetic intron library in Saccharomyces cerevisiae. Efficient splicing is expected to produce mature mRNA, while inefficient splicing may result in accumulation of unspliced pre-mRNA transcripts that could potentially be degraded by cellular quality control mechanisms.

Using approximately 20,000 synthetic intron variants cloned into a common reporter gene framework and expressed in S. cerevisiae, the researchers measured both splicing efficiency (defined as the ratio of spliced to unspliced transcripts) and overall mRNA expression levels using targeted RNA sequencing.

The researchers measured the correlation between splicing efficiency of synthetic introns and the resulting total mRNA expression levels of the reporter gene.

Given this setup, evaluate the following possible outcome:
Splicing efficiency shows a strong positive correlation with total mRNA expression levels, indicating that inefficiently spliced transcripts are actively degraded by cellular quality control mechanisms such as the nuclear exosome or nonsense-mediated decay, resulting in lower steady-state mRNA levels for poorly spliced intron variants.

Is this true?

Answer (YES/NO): NO